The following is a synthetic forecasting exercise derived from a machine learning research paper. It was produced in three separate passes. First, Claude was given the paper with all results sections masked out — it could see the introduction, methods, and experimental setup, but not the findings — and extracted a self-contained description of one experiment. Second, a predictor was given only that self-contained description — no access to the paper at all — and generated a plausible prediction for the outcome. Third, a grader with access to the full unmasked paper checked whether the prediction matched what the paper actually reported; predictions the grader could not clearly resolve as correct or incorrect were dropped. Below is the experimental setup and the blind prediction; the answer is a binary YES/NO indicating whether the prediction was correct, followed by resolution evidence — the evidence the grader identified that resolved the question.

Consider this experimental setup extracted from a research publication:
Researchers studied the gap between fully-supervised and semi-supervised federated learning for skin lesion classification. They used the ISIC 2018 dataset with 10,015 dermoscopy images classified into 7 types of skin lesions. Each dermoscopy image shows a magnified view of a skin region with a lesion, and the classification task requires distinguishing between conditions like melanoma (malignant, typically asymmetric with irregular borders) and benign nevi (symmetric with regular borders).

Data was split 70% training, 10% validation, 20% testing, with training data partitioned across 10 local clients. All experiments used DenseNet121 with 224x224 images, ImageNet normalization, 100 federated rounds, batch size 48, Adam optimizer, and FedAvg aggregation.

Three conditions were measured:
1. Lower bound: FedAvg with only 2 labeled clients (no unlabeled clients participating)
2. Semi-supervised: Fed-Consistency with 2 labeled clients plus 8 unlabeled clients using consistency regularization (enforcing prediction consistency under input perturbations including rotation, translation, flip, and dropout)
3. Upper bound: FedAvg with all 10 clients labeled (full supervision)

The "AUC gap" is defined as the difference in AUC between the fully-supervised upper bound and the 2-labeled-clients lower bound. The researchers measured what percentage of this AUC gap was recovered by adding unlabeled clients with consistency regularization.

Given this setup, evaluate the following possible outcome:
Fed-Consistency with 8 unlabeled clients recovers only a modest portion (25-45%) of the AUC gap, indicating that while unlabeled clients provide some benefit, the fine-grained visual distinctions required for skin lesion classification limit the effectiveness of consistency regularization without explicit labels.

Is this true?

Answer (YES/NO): NO